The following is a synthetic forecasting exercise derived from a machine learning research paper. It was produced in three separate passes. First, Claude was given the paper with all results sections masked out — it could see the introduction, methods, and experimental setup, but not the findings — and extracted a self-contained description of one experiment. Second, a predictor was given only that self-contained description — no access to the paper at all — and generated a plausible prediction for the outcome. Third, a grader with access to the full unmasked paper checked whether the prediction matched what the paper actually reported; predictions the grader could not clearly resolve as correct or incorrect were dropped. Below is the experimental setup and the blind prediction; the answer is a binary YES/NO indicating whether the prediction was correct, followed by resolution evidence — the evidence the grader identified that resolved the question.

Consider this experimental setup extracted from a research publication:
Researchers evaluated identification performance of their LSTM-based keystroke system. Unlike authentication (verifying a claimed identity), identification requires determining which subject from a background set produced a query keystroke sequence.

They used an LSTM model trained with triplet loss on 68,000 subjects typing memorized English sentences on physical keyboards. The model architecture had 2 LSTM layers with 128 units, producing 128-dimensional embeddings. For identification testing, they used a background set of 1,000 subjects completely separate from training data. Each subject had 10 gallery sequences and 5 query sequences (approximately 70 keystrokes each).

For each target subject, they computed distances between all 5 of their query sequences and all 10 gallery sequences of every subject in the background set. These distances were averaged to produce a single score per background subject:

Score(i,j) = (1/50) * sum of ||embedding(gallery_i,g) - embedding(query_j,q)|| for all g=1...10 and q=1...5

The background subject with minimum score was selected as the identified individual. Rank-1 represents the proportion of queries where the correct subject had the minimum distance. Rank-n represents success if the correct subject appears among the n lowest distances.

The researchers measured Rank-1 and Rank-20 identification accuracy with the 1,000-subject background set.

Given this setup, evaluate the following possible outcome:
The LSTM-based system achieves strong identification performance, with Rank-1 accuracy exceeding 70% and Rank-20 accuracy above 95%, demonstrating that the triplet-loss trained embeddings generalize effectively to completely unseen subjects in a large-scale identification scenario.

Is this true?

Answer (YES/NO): NO